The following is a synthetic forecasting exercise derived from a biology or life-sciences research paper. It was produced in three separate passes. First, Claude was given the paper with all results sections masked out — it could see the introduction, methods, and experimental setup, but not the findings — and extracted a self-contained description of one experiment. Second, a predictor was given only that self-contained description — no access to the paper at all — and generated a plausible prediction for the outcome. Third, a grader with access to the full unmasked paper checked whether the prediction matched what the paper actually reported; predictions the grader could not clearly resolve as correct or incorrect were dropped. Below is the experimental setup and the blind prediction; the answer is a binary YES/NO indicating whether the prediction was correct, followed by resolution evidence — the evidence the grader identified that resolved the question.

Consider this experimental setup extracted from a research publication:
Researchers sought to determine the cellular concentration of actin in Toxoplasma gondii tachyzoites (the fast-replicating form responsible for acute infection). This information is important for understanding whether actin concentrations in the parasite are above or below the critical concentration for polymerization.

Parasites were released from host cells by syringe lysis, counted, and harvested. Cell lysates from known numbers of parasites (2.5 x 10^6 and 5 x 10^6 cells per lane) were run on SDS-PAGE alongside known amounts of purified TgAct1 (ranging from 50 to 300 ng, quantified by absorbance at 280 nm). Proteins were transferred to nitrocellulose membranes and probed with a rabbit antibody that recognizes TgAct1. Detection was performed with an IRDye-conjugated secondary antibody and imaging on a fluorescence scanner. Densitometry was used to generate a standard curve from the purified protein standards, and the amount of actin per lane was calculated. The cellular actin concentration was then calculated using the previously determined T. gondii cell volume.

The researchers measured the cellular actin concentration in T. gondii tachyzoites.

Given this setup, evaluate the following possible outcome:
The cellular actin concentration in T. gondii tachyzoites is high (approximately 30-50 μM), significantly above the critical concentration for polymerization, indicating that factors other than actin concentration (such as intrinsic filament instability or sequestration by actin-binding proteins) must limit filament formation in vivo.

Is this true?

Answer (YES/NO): NO